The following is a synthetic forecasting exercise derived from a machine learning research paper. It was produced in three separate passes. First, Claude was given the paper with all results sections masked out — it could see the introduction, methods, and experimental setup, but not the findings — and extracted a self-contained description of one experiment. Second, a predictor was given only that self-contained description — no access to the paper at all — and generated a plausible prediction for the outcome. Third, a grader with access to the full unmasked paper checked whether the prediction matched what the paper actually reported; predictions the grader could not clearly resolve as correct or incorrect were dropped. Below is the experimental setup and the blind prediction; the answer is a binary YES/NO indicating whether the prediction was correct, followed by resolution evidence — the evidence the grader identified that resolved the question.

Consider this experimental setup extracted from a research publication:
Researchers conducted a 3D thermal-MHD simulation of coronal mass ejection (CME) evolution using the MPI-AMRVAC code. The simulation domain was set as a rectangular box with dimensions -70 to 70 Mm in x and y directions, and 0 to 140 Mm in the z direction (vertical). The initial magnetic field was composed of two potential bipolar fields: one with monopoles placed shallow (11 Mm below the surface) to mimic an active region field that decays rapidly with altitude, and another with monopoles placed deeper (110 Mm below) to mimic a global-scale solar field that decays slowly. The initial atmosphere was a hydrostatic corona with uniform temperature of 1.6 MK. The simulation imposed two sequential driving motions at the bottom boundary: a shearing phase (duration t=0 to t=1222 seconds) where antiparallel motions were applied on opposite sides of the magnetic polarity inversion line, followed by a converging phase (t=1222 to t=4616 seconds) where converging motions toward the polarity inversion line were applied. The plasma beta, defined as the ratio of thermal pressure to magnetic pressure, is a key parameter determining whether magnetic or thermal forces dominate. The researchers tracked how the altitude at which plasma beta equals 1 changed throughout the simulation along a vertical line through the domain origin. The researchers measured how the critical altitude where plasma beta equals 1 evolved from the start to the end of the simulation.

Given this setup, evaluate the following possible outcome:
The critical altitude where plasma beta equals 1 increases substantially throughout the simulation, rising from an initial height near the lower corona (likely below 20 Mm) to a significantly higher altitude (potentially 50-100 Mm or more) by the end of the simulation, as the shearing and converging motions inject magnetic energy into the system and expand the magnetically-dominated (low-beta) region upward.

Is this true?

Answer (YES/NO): NO